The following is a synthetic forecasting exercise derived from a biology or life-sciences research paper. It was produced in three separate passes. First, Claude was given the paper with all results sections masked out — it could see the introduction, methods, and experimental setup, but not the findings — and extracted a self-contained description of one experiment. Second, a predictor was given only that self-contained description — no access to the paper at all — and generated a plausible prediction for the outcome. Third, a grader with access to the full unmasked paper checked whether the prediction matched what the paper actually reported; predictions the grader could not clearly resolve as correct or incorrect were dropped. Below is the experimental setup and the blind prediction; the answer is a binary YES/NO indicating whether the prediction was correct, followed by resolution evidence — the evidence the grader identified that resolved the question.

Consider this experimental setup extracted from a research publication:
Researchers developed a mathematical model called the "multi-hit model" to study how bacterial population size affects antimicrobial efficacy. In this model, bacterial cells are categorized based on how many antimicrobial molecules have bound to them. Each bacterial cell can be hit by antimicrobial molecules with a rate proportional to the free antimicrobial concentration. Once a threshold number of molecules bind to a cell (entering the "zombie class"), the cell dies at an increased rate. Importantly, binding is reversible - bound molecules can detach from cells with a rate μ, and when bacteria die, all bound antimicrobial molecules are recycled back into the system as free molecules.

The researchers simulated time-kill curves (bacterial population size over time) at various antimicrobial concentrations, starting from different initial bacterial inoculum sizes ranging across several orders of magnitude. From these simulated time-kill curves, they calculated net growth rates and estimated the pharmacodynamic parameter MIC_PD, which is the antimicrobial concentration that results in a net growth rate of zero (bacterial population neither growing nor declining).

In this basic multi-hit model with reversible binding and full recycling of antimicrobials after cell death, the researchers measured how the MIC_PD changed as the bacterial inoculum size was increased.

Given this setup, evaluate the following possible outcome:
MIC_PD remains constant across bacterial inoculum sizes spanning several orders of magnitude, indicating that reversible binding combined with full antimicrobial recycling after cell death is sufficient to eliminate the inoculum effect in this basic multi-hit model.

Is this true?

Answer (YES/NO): NO